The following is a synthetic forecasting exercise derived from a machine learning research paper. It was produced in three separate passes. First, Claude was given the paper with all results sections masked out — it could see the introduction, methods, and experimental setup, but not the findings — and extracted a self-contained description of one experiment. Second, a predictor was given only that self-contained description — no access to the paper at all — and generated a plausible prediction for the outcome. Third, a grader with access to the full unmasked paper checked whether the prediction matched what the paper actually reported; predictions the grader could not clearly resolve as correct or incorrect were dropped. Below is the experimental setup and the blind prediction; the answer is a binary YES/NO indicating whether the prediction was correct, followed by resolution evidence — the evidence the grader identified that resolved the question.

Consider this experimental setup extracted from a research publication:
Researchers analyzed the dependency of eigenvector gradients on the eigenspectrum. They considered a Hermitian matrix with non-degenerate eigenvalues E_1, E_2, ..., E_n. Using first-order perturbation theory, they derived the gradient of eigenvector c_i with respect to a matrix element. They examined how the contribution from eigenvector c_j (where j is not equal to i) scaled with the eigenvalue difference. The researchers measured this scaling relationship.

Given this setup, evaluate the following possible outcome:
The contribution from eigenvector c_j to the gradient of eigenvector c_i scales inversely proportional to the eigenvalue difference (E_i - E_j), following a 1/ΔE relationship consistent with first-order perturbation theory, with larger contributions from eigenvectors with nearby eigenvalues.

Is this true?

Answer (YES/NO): YES